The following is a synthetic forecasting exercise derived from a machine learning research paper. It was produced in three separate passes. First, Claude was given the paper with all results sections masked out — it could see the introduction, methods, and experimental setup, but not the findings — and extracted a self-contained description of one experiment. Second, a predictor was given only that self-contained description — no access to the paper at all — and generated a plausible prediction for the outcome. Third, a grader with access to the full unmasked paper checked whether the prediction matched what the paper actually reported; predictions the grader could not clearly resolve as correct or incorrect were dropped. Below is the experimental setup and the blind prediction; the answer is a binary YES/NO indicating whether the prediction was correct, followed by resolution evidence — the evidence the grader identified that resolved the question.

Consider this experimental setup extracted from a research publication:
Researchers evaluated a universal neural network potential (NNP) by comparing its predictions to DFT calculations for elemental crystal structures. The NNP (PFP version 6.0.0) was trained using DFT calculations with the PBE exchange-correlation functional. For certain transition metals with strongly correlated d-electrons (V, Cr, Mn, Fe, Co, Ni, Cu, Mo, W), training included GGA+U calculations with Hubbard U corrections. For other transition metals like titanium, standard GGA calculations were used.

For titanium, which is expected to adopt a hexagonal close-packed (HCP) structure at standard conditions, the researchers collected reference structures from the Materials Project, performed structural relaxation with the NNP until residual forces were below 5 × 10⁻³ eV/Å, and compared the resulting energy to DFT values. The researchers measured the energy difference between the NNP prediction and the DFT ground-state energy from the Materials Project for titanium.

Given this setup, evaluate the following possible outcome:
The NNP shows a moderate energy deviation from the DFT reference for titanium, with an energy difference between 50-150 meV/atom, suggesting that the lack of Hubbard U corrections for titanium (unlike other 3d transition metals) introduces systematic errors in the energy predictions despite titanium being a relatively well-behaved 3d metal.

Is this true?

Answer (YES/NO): NO